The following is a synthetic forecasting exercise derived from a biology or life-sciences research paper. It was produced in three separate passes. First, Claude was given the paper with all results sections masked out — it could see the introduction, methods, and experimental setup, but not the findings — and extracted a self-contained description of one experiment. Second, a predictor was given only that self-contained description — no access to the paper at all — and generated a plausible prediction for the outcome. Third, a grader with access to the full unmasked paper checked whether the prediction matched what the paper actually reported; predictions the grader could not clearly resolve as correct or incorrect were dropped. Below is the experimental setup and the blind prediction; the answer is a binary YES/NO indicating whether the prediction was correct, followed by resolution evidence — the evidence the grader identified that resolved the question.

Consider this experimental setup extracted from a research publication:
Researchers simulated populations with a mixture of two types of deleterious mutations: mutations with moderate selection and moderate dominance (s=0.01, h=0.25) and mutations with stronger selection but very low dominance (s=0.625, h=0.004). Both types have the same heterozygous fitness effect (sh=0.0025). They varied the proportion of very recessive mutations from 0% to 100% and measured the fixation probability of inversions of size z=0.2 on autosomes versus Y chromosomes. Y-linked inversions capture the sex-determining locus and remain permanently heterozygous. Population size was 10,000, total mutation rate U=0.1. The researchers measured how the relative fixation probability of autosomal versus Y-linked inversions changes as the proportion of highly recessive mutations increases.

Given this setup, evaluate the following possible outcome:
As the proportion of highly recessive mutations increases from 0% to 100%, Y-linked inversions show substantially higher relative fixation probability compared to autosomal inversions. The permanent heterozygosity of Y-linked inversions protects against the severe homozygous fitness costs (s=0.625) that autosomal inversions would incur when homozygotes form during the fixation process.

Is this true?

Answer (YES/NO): NO